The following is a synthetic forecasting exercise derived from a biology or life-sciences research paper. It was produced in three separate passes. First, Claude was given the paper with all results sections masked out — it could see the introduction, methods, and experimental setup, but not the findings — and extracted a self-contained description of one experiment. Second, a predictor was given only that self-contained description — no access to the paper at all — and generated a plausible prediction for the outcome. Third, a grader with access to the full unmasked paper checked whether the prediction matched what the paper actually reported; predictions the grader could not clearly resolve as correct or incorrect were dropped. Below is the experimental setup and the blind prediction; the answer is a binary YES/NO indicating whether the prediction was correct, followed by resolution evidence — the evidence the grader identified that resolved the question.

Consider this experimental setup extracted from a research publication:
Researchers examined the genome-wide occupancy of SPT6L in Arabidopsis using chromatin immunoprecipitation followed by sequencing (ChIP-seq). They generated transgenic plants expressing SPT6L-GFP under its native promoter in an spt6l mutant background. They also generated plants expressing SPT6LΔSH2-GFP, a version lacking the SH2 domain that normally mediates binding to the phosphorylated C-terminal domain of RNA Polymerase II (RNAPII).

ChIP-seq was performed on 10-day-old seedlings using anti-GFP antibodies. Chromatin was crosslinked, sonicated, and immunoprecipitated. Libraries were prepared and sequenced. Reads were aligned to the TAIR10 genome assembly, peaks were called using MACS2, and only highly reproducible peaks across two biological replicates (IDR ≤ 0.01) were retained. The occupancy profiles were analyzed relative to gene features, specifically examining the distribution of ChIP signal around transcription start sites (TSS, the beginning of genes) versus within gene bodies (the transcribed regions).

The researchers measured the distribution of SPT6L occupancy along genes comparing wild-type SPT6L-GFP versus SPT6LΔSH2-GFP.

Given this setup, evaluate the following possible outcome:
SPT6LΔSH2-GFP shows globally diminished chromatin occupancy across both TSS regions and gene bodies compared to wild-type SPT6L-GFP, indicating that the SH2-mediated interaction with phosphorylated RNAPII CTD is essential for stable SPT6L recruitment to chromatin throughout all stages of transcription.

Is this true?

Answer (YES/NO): NO